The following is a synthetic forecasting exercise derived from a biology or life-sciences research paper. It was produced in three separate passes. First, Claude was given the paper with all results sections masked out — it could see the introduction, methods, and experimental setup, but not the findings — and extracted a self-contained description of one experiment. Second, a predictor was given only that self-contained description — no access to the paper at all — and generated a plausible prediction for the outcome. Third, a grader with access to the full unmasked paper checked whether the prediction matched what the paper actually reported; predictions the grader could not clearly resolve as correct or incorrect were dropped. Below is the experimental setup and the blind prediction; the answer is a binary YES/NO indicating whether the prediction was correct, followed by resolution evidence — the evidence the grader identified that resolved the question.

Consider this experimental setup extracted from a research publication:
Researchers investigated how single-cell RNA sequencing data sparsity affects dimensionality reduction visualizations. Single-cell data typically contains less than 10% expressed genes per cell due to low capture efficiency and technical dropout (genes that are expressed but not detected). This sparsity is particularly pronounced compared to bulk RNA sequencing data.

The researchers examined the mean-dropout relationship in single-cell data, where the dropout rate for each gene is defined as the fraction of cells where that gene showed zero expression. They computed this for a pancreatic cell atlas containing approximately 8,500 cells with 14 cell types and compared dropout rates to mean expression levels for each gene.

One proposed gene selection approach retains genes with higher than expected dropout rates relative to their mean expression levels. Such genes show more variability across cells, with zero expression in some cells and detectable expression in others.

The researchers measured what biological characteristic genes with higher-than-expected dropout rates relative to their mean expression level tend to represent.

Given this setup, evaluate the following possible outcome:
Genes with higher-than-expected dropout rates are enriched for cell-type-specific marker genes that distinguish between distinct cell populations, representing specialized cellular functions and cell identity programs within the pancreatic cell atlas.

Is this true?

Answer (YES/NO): YES